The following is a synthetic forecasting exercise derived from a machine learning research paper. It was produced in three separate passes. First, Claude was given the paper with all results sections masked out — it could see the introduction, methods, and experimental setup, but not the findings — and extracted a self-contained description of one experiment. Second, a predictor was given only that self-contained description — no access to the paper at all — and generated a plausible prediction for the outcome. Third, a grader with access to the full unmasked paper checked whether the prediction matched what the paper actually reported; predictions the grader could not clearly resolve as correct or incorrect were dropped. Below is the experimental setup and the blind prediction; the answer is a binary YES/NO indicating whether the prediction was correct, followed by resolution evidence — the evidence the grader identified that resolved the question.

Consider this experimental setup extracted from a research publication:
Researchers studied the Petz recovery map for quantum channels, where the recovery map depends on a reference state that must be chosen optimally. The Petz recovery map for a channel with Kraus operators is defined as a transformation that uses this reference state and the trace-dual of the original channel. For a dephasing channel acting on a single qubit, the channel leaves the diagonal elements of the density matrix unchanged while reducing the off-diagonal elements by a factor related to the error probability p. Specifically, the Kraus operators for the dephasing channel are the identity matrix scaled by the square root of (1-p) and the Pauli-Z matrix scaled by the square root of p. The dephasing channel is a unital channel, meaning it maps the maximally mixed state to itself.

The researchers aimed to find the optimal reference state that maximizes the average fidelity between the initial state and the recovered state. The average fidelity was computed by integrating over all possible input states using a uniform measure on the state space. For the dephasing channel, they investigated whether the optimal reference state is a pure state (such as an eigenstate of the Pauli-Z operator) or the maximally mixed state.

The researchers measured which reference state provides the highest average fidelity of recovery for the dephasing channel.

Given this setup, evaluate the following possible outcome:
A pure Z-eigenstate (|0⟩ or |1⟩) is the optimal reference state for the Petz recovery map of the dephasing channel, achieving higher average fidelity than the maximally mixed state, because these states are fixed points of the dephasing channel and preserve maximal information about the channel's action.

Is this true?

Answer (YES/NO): NO